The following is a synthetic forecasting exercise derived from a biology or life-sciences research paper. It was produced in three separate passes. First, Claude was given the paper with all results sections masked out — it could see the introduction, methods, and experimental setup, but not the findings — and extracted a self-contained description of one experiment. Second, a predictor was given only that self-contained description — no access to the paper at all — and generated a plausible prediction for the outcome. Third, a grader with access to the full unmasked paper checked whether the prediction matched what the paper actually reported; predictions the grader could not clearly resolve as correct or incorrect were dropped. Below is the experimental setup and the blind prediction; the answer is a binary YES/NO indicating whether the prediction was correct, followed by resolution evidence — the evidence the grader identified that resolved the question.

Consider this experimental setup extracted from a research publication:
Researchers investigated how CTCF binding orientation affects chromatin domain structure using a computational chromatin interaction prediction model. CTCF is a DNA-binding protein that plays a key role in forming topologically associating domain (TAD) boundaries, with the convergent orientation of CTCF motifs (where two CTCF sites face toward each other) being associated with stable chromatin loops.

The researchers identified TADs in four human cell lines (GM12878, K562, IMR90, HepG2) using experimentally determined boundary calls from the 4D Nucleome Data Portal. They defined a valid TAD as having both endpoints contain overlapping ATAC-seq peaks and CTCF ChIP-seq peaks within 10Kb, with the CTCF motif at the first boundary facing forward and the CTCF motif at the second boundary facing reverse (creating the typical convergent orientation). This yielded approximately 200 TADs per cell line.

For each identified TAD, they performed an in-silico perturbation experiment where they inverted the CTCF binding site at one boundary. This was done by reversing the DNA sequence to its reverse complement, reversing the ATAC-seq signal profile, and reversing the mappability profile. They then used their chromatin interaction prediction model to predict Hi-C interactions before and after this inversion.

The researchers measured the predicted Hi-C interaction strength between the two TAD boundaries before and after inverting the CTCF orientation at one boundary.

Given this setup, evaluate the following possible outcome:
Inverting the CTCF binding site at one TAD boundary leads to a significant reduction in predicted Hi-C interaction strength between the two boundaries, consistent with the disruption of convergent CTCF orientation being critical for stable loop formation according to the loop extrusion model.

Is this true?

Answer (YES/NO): YES